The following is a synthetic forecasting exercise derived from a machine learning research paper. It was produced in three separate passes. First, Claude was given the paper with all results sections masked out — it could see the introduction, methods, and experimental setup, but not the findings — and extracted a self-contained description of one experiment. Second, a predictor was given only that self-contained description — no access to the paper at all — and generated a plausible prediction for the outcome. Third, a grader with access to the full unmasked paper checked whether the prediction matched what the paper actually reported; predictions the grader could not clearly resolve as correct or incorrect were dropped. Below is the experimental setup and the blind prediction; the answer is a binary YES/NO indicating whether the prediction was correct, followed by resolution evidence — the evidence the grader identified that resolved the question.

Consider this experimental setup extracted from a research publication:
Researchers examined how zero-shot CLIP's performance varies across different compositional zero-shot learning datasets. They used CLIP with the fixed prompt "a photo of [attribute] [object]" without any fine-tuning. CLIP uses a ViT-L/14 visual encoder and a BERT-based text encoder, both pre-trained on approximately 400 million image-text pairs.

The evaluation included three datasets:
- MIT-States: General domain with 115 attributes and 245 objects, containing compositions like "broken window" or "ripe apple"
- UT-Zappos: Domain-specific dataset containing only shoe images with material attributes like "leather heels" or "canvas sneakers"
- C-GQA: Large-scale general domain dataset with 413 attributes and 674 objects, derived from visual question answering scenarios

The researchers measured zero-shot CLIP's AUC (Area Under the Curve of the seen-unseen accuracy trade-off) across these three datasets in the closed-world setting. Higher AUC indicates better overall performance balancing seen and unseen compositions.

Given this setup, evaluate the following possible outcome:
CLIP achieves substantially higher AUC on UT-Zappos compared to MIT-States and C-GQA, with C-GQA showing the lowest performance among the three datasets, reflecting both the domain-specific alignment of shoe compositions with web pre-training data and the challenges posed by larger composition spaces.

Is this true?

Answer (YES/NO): NO